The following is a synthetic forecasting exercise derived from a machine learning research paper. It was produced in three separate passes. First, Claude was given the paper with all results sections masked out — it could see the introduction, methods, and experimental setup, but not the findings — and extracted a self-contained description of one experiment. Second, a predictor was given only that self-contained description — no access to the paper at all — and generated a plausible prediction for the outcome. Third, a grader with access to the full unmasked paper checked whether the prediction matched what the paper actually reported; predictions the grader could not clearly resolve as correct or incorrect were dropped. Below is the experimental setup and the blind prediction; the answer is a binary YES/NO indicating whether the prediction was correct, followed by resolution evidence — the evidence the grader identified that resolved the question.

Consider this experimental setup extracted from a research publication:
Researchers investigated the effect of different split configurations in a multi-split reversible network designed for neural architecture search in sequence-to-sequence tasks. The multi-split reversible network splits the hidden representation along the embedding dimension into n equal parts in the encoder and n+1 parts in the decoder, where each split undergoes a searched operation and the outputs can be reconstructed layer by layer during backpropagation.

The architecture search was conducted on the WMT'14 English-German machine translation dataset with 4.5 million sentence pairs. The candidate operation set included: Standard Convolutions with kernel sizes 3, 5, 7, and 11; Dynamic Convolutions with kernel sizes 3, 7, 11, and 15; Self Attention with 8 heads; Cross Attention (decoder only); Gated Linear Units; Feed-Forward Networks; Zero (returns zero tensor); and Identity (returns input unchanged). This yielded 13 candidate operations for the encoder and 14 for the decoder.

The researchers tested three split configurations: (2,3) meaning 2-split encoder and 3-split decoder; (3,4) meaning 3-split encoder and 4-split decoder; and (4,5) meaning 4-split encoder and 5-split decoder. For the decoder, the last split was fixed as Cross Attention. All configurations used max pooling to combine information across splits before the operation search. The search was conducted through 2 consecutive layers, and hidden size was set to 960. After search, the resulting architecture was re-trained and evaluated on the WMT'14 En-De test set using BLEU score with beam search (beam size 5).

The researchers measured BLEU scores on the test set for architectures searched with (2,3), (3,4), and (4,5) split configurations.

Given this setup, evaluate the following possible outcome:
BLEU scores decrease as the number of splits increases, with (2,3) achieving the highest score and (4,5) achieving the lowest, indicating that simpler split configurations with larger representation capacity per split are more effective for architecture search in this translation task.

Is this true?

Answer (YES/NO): YES